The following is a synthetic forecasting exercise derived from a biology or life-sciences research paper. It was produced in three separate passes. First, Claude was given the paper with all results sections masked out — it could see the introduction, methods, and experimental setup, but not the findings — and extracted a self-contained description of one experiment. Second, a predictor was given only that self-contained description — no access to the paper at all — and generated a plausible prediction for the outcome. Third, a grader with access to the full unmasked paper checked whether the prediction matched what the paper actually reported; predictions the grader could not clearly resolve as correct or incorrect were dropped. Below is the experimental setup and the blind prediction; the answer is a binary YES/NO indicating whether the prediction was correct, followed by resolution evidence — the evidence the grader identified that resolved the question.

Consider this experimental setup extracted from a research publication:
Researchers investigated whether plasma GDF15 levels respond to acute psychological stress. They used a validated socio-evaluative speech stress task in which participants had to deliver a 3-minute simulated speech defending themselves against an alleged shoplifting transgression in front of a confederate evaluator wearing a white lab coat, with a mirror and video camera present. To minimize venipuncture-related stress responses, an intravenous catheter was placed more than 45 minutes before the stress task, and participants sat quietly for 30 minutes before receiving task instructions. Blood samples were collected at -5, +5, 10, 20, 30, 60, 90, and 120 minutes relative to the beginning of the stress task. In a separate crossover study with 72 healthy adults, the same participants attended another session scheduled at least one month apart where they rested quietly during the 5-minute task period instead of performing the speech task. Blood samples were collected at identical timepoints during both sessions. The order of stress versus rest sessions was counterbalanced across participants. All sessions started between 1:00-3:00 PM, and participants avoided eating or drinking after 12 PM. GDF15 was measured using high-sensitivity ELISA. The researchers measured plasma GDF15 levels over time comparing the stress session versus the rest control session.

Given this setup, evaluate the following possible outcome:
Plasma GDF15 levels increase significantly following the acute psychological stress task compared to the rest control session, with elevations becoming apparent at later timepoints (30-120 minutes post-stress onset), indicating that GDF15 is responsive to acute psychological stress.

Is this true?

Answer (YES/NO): NO